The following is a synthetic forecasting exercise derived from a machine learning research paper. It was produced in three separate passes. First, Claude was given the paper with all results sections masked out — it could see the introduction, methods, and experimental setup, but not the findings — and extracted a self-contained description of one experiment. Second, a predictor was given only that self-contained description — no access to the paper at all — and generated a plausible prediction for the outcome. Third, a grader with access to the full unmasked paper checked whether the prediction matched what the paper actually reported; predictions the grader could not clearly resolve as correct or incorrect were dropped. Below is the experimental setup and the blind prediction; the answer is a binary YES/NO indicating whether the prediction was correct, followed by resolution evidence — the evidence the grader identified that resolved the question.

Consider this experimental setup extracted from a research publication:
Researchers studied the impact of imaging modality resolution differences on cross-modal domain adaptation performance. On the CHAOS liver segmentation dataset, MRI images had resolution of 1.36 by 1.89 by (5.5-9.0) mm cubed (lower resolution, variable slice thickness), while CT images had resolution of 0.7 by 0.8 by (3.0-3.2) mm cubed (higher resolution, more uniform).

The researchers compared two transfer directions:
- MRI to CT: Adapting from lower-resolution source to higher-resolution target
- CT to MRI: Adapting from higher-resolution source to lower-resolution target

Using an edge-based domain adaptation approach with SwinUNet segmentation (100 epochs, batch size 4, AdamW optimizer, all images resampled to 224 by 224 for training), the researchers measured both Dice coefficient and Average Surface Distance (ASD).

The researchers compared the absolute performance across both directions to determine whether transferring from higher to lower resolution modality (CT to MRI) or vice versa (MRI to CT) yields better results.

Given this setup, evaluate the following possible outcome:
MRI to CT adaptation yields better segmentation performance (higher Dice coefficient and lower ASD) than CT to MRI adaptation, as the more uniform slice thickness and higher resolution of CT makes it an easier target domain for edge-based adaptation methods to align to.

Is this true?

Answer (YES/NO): YES